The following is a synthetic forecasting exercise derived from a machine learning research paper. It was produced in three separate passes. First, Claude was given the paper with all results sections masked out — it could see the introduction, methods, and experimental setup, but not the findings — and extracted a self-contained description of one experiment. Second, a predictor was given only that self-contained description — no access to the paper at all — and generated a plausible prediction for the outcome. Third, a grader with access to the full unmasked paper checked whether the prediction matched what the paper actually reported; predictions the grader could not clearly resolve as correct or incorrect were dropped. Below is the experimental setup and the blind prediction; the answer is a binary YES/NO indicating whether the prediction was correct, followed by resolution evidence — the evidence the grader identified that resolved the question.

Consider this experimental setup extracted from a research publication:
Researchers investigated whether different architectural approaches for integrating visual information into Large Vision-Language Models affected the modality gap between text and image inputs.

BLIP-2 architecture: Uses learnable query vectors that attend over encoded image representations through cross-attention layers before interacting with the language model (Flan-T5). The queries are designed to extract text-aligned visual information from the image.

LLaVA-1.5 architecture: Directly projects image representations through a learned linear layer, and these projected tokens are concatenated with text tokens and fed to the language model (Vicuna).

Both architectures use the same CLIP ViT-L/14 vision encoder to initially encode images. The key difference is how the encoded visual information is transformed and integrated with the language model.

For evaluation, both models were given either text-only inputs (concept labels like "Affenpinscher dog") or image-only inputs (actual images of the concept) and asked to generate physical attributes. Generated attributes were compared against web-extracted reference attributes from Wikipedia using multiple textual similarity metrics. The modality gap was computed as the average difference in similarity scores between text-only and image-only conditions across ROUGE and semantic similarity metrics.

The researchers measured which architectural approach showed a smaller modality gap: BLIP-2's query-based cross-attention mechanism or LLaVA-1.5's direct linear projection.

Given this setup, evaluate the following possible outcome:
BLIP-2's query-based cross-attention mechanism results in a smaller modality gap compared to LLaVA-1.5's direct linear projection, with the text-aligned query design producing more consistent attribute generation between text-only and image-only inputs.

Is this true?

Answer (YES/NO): NO